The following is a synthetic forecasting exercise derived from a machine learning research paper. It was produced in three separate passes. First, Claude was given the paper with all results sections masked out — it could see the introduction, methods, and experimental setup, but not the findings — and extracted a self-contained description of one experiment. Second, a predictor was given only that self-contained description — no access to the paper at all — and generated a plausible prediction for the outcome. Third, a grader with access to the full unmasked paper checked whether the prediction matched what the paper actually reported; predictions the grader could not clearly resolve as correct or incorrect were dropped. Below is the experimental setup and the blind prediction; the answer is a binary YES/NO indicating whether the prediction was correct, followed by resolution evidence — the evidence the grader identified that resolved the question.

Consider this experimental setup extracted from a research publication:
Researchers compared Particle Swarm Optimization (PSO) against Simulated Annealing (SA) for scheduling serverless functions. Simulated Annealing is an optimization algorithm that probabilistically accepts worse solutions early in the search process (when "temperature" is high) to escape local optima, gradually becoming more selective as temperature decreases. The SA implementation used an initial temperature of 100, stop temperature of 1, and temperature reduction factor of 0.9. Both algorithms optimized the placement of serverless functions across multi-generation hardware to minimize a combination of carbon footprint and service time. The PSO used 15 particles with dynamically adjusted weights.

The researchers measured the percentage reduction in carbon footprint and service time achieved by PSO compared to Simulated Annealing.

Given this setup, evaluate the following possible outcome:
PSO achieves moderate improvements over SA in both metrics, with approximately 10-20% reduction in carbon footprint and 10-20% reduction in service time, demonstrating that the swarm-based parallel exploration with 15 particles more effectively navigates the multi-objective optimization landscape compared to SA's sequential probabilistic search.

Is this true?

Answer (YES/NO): NO